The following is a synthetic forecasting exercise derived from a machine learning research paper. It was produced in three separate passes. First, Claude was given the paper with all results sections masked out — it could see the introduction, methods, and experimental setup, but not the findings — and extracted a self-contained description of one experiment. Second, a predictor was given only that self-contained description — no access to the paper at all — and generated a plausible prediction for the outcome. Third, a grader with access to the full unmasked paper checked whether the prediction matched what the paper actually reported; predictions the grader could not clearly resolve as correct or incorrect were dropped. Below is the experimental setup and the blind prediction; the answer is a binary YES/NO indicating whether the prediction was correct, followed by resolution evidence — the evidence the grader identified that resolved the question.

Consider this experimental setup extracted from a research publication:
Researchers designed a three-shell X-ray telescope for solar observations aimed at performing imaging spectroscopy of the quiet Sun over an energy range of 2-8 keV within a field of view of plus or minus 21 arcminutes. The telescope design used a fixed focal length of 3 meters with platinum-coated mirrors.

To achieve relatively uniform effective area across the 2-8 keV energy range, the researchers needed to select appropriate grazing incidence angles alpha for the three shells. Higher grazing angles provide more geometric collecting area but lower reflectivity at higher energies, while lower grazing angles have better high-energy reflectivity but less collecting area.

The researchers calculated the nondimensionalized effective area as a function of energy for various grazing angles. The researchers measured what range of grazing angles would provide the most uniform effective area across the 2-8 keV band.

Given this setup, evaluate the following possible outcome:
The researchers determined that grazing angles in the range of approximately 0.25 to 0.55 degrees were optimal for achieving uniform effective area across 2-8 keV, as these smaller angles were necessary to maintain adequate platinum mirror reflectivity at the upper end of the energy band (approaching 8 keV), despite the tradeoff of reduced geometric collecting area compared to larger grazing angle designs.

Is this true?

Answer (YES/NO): NO